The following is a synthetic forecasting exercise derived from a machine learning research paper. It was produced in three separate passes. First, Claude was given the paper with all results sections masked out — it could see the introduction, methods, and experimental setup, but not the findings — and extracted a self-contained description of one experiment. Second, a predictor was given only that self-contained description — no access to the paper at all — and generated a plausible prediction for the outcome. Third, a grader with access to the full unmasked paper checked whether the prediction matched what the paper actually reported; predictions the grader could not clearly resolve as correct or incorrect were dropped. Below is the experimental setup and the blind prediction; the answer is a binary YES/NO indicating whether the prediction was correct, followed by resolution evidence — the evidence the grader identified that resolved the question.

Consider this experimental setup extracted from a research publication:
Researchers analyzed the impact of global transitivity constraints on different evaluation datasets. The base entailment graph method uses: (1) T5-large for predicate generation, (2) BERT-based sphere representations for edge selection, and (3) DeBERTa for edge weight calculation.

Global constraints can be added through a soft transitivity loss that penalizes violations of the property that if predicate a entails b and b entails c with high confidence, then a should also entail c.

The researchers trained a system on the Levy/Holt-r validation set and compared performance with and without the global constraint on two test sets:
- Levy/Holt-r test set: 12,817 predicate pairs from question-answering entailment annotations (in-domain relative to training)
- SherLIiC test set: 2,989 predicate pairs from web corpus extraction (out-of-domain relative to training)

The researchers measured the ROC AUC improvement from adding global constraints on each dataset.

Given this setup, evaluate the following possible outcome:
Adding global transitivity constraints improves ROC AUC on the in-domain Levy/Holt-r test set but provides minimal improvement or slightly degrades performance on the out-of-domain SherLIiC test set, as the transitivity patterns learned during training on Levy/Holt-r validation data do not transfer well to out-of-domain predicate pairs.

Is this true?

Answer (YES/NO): YES